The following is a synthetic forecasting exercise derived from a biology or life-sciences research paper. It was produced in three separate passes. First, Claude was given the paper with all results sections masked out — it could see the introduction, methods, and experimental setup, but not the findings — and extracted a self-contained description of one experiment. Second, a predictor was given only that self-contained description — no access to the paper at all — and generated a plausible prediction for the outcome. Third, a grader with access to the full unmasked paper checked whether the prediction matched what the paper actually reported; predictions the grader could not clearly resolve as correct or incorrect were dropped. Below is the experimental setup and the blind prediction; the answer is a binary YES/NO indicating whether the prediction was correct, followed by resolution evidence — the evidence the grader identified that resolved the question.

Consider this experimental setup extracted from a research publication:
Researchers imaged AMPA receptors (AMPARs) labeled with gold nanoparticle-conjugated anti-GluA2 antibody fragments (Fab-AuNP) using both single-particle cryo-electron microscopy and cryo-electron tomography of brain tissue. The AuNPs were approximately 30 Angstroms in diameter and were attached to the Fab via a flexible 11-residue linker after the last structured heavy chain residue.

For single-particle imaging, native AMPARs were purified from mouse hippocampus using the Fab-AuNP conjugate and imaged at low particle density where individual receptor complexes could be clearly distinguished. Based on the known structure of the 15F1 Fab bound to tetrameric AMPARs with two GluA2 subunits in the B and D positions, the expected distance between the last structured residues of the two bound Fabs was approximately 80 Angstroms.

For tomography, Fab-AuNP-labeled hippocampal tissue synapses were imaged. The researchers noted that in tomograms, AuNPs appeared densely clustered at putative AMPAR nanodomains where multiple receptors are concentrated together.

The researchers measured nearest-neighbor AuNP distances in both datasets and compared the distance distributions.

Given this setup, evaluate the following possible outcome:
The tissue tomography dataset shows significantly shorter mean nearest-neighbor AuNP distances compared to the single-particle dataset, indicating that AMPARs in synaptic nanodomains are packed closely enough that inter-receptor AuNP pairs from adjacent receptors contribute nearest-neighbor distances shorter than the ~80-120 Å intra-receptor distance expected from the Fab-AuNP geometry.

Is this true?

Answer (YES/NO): NO